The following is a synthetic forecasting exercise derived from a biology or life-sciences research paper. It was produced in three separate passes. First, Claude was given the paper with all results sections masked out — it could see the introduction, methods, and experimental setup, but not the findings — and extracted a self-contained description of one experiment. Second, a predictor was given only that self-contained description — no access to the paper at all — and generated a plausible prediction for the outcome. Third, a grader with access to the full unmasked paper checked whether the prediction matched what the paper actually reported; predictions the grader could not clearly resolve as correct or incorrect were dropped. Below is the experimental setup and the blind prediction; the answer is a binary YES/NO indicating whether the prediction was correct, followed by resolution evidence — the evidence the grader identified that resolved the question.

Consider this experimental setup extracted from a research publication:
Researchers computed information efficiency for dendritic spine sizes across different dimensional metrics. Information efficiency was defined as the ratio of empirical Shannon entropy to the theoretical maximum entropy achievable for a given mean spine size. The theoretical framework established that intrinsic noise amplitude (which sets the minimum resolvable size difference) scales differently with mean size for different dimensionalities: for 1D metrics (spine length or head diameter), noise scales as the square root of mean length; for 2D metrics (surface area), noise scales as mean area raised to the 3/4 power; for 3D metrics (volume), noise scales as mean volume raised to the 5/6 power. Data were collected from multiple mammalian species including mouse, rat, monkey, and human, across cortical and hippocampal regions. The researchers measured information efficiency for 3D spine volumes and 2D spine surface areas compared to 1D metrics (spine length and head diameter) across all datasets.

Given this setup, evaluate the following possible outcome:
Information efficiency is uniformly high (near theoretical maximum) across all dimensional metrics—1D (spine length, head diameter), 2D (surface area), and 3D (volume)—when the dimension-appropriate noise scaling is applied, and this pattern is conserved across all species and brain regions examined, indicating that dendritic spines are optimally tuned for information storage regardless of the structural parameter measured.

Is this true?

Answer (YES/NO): NO